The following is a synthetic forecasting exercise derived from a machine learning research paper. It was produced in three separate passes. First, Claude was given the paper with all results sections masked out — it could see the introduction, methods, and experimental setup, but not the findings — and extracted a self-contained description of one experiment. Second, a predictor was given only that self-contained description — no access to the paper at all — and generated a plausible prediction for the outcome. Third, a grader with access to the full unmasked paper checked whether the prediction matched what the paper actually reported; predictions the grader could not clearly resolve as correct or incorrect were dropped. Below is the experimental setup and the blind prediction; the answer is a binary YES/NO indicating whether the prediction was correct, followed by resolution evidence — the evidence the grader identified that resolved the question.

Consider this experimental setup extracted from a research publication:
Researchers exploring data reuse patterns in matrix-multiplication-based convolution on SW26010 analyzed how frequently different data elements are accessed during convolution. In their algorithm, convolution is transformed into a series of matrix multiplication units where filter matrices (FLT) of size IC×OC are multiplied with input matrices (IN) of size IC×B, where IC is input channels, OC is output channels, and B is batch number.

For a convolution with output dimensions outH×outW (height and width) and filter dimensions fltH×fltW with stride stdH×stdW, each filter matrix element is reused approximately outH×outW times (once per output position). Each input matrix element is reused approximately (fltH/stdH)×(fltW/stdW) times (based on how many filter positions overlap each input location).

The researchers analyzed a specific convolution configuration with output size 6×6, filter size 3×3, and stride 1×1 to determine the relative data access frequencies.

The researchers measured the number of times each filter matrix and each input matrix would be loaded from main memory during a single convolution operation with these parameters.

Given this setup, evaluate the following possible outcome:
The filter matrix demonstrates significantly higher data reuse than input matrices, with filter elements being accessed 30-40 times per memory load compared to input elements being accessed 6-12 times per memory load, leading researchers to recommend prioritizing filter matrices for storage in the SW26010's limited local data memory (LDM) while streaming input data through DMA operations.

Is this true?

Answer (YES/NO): NO